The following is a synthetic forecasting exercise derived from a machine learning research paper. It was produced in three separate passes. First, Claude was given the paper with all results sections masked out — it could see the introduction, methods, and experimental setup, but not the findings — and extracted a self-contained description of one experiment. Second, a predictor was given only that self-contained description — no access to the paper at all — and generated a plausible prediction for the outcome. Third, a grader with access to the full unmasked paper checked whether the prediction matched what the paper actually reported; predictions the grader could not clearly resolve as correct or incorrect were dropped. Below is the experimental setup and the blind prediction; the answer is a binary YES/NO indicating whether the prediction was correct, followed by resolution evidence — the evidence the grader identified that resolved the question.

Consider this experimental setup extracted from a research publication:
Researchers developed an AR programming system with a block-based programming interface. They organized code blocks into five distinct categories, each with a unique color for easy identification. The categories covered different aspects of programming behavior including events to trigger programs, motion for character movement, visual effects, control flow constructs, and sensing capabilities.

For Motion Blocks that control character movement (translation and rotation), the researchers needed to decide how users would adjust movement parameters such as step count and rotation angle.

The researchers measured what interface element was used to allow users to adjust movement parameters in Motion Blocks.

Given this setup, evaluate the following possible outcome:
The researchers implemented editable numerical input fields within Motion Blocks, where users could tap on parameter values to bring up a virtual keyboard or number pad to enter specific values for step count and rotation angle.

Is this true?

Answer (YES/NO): NO